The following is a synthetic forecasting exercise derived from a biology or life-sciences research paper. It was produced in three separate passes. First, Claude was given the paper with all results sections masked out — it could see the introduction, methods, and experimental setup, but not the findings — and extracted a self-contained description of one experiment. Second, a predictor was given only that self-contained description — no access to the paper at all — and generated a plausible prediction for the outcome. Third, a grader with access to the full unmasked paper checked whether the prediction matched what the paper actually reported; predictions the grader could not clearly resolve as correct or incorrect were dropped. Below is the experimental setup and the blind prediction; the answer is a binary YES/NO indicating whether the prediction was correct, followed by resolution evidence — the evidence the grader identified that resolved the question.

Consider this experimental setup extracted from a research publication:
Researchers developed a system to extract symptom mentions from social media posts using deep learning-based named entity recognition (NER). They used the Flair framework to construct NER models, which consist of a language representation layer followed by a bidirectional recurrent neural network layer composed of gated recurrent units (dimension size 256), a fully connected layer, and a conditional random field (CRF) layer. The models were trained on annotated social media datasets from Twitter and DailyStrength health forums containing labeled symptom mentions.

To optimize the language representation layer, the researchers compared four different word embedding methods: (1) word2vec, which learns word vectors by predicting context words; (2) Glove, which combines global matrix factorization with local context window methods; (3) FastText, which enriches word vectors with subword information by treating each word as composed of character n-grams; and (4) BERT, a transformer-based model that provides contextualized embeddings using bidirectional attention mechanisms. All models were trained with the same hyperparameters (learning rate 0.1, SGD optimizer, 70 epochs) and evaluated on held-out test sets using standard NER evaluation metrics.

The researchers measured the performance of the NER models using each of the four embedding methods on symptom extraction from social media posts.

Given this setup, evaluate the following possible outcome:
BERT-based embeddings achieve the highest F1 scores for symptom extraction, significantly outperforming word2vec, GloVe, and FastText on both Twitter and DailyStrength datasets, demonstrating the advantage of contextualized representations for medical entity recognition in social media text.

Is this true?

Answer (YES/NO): NO